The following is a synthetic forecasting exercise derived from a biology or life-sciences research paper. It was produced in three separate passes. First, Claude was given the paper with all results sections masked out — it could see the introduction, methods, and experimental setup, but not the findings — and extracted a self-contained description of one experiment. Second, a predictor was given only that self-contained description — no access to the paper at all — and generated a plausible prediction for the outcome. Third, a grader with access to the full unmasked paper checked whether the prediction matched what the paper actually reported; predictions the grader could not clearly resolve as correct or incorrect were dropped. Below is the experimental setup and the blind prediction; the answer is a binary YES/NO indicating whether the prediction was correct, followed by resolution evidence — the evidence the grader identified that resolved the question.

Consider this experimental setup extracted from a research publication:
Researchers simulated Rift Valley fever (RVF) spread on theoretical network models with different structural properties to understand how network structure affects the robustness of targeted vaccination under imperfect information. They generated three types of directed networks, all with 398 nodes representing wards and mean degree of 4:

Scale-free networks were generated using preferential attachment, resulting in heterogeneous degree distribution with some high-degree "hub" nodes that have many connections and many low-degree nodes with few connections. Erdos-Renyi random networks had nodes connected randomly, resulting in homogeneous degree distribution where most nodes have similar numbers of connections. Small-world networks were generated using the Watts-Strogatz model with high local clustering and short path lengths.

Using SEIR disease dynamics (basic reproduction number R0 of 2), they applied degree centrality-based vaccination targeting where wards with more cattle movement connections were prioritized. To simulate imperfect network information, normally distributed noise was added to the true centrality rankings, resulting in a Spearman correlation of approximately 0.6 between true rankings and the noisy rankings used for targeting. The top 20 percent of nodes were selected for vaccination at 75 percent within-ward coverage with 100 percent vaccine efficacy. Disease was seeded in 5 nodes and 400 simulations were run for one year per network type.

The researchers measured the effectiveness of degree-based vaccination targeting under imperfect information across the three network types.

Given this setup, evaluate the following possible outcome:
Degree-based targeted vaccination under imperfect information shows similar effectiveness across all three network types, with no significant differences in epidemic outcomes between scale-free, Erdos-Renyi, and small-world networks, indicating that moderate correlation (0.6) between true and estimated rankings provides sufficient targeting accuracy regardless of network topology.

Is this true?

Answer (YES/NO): NO